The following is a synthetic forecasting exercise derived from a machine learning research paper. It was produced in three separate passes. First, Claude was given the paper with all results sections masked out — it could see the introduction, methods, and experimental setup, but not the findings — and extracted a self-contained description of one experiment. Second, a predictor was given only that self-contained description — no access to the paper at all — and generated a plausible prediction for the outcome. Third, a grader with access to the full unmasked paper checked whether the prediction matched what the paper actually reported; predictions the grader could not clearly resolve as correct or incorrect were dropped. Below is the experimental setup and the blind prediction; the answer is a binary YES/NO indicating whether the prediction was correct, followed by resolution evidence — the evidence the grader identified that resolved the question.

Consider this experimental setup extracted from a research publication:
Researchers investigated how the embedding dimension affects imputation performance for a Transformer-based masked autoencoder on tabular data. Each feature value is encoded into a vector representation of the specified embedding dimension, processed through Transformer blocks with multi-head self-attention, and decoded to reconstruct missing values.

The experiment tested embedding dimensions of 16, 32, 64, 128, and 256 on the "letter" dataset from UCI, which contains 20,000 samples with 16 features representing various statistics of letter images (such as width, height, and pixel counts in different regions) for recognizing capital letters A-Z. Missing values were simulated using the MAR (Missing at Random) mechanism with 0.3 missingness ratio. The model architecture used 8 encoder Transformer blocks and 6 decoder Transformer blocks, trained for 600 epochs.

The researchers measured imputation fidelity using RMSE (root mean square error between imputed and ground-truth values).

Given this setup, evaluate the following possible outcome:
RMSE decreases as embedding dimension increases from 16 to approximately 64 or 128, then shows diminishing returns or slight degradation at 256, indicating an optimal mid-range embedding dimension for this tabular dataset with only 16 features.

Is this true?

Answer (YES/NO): NO